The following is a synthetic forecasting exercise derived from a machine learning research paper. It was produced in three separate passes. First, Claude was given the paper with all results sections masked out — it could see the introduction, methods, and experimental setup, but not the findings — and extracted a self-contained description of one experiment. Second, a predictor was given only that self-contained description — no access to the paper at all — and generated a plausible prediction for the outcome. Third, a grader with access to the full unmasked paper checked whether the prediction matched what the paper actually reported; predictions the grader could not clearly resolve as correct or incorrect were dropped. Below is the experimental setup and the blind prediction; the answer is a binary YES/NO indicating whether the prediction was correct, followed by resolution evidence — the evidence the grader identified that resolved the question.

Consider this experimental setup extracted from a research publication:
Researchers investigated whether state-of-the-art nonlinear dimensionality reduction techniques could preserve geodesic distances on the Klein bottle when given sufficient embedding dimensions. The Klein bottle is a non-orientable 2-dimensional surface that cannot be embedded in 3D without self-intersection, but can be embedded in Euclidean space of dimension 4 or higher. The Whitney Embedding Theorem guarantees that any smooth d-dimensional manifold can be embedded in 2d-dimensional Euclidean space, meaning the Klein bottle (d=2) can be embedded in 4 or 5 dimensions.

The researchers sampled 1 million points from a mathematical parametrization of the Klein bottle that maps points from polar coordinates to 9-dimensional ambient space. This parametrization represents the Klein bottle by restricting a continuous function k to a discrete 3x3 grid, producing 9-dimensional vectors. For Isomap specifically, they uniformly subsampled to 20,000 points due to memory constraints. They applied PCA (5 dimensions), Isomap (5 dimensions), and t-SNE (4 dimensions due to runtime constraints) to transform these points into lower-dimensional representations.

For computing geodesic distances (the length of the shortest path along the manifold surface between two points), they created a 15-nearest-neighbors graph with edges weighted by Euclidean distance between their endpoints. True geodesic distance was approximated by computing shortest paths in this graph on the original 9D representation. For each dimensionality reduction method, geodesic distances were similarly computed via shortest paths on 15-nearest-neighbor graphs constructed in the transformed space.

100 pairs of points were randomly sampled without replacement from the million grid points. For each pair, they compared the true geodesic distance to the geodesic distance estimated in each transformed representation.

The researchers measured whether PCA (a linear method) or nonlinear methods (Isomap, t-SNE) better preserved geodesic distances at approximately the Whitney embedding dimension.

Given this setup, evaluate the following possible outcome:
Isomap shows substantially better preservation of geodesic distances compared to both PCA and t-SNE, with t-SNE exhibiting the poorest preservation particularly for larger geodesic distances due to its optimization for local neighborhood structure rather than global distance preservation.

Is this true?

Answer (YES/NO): NO